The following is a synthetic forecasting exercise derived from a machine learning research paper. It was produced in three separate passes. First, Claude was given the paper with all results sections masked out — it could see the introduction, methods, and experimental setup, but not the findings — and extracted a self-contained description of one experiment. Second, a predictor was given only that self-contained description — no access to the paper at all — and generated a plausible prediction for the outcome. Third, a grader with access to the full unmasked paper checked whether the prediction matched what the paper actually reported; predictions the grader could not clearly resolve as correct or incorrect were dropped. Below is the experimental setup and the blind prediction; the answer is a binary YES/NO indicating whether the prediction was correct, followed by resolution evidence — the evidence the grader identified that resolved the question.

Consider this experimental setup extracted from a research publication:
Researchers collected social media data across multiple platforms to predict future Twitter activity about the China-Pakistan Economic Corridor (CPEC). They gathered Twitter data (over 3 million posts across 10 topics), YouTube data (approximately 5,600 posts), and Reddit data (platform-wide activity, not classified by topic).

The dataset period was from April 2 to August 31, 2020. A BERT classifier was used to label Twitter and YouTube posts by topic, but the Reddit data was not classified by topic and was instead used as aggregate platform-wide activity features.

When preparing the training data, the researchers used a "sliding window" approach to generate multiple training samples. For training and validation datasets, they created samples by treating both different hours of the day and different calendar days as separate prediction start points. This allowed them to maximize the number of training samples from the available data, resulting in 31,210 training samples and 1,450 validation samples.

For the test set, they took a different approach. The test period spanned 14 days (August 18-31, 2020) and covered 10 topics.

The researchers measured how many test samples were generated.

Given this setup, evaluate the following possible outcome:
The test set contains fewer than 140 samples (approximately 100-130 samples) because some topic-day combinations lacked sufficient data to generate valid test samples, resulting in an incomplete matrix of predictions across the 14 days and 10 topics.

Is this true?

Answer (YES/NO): NO